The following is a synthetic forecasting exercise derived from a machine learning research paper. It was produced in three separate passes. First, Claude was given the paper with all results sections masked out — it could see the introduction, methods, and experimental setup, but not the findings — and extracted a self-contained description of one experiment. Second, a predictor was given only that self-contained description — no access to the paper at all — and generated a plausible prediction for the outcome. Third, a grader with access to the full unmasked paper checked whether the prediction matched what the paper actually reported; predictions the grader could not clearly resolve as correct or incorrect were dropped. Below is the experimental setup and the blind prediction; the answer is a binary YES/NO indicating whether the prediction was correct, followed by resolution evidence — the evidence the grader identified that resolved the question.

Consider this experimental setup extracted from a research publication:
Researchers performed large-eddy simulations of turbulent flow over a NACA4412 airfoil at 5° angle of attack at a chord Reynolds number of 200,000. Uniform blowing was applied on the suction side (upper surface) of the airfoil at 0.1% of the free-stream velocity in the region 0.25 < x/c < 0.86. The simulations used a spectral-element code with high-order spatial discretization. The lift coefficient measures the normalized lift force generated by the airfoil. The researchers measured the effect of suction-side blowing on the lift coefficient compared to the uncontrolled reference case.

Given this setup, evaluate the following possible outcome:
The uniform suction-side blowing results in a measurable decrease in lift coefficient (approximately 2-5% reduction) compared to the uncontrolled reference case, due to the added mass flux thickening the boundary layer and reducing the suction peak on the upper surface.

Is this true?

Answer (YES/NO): YES